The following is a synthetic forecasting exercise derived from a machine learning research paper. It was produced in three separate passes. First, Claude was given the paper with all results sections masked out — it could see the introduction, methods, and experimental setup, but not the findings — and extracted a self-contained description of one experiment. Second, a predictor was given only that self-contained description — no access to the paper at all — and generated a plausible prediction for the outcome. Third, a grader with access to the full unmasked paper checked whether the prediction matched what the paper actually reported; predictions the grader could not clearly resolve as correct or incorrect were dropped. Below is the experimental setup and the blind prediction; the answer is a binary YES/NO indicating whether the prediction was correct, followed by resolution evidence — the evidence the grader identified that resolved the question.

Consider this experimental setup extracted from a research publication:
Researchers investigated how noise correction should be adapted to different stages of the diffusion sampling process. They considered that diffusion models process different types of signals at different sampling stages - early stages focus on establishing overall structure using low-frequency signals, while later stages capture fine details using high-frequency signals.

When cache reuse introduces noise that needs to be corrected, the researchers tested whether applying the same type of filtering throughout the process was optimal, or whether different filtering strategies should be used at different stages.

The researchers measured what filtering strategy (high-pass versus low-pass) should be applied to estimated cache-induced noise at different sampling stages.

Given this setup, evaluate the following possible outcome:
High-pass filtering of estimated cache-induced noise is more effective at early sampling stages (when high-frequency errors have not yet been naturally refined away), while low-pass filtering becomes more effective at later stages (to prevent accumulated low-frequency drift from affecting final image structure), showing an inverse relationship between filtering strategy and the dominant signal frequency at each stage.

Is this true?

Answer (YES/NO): NO